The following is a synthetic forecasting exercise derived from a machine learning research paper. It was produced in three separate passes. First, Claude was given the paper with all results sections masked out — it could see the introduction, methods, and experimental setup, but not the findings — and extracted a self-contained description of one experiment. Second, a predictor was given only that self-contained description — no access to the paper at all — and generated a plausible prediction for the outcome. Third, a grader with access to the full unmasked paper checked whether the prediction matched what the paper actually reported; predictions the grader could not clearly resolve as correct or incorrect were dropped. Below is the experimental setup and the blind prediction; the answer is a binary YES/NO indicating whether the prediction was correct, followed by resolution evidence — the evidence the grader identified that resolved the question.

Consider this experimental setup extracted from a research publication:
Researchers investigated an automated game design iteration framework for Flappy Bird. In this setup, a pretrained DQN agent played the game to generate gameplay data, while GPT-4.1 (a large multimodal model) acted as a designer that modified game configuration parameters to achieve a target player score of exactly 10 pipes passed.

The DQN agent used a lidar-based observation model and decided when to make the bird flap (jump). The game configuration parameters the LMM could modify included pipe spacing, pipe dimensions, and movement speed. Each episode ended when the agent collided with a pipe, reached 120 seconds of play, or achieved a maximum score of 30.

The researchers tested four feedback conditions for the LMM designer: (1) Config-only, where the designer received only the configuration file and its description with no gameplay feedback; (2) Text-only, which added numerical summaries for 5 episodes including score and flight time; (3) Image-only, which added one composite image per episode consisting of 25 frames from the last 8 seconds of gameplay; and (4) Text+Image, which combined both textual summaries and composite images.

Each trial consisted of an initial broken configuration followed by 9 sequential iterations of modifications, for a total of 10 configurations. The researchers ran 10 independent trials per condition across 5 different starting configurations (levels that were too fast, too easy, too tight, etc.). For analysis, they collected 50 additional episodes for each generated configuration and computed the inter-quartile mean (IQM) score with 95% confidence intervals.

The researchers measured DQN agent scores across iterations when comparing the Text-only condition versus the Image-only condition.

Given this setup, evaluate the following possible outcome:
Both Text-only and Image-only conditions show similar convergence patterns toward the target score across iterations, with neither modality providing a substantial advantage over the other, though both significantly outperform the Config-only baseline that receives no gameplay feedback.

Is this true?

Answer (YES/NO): YES